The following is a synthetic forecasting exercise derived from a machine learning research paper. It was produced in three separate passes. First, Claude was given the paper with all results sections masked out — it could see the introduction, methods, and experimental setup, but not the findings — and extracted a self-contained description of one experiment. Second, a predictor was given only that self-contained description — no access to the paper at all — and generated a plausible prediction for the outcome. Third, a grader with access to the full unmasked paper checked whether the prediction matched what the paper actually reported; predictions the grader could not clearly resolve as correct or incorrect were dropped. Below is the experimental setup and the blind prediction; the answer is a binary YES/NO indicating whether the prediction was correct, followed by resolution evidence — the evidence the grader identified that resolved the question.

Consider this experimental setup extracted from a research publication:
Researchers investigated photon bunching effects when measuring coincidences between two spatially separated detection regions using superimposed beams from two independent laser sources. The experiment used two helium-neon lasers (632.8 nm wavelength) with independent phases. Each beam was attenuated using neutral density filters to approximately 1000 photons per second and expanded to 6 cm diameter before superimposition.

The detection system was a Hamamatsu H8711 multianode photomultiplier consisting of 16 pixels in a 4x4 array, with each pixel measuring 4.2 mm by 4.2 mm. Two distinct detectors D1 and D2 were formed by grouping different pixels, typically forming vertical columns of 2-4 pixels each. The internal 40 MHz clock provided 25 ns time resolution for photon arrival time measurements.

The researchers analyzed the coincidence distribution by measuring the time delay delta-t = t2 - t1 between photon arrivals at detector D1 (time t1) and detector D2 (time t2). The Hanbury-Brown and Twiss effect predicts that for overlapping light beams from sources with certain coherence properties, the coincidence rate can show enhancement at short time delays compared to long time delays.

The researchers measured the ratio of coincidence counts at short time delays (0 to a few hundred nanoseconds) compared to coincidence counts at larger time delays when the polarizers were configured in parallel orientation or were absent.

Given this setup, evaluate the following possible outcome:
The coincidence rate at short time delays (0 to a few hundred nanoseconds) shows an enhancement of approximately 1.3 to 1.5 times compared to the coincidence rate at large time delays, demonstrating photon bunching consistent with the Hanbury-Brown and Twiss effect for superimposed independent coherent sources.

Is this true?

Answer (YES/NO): NO